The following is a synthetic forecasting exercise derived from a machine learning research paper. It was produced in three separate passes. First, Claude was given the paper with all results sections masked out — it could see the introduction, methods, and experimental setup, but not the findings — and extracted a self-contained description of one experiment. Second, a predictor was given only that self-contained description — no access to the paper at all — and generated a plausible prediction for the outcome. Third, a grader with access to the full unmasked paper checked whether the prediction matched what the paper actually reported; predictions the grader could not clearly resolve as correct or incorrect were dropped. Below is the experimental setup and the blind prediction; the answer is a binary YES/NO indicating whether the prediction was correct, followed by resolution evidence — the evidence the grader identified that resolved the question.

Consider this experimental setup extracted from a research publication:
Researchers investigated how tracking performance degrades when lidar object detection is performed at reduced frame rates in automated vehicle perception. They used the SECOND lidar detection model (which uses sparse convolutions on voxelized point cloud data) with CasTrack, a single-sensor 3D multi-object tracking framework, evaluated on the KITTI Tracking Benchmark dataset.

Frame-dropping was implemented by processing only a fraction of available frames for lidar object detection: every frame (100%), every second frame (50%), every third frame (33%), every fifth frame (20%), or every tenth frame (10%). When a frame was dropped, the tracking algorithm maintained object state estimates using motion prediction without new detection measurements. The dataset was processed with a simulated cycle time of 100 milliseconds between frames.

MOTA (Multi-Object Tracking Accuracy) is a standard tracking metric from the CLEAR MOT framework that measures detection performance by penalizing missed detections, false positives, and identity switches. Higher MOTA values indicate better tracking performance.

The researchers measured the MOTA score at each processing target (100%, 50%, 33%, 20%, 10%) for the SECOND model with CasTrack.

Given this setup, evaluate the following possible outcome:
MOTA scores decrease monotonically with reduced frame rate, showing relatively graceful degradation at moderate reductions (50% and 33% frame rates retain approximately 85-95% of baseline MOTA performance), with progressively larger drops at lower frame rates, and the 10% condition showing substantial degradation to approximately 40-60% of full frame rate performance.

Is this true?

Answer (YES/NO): NO